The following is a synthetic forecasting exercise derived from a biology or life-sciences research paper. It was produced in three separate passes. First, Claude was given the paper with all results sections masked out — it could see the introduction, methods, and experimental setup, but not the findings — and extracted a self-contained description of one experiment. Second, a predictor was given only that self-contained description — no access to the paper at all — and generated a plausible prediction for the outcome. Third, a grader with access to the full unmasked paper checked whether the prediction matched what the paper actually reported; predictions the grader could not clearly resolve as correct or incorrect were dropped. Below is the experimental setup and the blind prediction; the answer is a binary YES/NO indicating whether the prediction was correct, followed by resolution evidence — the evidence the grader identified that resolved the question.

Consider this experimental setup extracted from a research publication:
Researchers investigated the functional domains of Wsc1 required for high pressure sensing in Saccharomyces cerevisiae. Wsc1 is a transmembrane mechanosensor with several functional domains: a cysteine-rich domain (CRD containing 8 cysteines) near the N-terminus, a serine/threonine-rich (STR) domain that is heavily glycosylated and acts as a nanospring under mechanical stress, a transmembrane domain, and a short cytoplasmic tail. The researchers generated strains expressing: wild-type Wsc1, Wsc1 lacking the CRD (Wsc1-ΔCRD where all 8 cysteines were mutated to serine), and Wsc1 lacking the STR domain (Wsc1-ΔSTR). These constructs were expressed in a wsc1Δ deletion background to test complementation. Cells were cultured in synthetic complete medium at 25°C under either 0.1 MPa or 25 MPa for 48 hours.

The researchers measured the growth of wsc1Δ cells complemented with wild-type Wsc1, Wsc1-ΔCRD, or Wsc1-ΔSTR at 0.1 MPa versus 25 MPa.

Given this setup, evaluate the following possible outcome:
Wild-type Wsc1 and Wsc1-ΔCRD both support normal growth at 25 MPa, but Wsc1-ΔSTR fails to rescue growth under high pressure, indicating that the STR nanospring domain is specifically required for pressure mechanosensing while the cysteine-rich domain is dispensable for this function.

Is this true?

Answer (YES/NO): YES